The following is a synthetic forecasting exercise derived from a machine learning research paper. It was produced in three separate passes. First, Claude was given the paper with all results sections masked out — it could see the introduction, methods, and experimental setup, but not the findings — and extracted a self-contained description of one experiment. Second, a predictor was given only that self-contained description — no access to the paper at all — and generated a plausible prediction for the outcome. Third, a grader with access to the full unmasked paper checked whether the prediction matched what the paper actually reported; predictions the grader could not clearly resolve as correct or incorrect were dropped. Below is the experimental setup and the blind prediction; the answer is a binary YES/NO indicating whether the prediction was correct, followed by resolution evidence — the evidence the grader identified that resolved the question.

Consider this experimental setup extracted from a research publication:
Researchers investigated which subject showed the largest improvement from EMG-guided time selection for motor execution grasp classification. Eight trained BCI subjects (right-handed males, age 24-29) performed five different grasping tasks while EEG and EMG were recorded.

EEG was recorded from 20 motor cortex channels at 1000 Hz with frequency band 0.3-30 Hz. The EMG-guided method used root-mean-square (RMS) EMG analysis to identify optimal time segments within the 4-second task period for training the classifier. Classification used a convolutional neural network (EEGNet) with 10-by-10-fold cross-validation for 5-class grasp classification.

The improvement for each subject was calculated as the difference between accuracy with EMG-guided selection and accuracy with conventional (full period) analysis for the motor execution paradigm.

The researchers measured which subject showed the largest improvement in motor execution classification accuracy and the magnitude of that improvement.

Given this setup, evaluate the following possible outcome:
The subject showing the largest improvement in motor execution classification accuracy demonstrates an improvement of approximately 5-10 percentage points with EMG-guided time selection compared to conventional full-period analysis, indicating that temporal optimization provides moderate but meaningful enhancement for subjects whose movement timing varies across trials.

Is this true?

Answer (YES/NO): NO